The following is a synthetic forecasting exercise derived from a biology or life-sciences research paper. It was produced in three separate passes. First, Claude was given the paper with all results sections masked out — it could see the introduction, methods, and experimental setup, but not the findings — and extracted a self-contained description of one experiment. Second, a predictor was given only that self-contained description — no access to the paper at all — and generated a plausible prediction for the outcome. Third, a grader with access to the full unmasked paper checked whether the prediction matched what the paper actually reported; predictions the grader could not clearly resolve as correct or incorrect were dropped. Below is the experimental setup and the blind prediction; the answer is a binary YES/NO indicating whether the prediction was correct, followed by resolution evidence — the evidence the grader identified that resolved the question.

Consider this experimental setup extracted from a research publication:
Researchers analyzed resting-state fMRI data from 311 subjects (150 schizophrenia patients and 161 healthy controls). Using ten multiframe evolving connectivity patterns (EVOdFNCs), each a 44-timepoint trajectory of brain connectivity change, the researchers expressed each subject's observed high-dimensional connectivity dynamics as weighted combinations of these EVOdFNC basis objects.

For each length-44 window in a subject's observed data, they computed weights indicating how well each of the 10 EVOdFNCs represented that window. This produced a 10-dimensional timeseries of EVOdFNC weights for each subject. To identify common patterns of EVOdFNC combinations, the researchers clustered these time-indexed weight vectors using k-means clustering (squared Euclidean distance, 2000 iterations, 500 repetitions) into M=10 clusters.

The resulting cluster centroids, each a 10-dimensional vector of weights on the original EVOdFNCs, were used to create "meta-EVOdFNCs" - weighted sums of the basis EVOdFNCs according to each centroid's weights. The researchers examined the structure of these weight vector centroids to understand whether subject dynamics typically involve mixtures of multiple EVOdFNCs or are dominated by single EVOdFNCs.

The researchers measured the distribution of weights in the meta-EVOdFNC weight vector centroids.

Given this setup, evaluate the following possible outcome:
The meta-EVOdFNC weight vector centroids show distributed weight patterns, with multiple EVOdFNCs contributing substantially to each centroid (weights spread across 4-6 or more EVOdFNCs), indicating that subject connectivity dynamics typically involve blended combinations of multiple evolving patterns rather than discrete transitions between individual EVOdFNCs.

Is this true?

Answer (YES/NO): NO